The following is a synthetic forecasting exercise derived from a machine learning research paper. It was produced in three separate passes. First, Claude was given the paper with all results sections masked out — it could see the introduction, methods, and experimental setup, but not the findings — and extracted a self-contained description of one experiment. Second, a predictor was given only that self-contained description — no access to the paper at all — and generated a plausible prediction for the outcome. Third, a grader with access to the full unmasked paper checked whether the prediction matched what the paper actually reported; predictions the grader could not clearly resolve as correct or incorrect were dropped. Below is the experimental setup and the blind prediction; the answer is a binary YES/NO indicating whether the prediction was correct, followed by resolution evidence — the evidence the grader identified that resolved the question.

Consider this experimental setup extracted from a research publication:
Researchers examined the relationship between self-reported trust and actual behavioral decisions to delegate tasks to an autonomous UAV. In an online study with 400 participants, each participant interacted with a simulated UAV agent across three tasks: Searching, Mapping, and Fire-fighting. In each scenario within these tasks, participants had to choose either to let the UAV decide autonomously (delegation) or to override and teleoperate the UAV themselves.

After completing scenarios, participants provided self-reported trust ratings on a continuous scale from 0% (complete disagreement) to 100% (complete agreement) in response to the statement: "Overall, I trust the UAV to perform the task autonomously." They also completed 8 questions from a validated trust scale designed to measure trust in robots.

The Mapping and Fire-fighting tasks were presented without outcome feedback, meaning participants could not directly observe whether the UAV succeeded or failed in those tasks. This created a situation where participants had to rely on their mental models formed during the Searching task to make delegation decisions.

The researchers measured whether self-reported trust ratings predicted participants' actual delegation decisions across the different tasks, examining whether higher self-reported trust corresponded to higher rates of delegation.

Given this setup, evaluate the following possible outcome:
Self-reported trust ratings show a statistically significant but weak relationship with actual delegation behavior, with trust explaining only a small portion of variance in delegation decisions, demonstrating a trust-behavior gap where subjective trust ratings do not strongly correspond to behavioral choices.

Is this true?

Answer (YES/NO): NO